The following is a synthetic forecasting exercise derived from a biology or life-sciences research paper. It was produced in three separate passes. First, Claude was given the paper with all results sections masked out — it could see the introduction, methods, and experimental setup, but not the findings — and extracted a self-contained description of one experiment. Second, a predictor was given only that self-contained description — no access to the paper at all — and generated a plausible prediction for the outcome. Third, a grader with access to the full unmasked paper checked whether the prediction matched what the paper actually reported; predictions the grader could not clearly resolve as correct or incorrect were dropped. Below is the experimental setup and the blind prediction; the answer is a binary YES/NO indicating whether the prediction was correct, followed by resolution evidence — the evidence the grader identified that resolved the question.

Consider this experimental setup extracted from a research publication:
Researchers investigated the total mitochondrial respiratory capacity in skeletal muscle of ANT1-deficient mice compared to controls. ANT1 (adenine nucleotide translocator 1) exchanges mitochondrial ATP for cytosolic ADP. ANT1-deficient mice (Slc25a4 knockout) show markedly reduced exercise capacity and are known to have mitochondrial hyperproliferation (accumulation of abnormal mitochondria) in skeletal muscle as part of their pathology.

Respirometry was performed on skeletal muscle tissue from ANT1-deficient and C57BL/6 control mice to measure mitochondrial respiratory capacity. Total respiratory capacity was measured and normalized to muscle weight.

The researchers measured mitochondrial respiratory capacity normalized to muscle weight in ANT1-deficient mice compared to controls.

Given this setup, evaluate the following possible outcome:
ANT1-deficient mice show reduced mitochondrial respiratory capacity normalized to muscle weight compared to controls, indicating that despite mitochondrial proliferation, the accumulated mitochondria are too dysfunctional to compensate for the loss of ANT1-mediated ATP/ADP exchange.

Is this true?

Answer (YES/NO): NO